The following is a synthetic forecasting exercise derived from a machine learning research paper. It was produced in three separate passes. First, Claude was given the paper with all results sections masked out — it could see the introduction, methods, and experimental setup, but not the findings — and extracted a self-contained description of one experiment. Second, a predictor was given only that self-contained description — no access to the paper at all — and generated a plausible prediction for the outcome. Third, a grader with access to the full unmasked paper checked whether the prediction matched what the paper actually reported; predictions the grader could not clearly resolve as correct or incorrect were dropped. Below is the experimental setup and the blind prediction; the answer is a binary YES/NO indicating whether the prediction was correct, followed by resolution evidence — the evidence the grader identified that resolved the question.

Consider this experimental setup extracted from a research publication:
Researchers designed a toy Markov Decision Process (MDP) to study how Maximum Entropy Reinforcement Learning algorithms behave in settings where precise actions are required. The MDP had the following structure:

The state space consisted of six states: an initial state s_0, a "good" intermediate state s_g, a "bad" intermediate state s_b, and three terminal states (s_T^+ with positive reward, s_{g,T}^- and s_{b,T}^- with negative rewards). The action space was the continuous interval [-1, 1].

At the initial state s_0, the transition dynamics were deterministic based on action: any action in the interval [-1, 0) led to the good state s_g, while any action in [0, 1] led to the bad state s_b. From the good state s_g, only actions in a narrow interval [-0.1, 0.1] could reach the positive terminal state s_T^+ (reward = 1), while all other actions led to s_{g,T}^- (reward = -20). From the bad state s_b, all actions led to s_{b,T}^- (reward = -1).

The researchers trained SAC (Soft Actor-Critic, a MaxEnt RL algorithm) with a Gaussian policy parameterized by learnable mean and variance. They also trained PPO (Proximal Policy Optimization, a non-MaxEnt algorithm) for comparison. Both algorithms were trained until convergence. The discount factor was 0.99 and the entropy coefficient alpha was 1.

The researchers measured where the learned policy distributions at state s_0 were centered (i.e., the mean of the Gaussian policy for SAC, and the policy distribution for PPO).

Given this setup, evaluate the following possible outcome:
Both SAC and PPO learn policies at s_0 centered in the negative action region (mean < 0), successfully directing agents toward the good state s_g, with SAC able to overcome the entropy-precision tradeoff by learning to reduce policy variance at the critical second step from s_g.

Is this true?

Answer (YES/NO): NO